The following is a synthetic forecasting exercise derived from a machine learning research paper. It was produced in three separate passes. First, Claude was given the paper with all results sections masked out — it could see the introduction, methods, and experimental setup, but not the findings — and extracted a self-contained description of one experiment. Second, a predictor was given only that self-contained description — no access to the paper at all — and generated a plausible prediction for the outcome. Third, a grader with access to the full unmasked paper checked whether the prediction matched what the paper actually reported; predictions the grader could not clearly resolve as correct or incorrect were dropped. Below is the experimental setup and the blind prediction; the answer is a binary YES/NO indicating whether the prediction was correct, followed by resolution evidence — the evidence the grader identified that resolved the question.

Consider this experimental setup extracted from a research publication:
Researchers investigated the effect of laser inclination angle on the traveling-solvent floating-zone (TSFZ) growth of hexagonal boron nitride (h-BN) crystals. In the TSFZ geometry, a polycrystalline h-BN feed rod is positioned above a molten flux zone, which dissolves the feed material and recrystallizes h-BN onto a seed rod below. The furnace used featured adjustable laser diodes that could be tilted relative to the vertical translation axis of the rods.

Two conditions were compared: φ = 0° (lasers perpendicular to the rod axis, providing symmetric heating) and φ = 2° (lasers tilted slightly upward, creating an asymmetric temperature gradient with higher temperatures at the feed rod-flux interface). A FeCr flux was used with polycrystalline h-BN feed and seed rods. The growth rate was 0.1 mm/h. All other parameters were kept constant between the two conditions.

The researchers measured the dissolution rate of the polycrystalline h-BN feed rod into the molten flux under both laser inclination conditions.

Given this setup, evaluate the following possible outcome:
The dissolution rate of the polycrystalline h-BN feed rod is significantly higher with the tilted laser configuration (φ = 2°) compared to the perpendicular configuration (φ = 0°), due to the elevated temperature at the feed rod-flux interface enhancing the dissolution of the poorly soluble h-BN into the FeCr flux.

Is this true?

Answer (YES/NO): YES